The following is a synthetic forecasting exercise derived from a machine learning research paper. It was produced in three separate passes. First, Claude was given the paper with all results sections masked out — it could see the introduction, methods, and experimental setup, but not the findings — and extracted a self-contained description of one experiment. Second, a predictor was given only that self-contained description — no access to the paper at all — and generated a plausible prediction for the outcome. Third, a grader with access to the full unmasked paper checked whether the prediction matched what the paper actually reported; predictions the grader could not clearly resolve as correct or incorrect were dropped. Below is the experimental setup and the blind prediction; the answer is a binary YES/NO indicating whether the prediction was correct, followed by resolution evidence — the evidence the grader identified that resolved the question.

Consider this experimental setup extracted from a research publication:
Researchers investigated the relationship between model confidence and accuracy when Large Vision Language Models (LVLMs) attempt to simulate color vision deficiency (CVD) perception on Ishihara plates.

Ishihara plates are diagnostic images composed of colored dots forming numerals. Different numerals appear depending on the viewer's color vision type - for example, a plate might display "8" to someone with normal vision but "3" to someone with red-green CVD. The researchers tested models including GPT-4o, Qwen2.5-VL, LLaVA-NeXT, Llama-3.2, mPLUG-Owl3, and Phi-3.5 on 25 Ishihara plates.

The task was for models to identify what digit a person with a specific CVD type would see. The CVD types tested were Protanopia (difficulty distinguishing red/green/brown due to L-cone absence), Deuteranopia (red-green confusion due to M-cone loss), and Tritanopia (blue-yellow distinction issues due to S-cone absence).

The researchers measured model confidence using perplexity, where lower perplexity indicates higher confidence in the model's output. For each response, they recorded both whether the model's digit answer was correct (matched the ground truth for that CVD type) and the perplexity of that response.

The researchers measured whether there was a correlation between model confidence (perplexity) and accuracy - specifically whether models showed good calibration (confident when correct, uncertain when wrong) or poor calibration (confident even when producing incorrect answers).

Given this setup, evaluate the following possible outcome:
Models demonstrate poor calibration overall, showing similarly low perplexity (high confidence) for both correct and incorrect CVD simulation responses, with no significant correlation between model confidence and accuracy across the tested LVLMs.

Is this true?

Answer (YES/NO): NO